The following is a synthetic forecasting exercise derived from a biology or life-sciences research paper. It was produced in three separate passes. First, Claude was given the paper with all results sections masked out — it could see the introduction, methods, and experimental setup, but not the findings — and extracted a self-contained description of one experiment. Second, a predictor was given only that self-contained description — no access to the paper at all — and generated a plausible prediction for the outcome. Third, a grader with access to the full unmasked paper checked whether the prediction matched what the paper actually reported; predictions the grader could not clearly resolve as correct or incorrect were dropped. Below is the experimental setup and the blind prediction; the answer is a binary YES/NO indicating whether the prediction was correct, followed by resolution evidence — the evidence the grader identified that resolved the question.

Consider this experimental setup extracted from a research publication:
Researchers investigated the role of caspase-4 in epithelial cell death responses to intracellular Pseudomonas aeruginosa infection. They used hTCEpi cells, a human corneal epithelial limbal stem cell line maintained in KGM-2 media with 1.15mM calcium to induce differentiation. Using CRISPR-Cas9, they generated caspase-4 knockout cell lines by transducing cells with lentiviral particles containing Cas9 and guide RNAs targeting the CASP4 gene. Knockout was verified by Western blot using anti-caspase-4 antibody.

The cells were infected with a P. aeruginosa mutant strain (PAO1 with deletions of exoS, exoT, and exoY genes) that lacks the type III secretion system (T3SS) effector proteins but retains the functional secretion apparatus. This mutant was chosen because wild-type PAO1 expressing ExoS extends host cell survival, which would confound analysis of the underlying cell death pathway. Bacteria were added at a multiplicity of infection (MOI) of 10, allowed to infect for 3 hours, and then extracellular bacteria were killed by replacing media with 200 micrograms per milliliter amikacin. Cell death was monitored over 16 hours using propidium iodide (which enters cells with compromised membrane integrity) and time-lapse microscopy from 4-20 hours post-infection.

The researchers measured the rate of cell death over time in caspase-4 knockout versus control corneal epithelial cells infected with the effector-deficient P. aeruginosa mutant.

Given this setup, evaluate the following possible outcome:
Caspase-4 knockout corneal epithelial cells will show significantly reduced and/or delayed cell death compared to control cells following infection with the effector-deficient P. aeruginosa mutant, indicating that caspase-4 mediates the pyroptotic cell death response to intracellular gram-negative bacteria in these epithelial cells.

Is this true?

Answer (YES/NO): YES